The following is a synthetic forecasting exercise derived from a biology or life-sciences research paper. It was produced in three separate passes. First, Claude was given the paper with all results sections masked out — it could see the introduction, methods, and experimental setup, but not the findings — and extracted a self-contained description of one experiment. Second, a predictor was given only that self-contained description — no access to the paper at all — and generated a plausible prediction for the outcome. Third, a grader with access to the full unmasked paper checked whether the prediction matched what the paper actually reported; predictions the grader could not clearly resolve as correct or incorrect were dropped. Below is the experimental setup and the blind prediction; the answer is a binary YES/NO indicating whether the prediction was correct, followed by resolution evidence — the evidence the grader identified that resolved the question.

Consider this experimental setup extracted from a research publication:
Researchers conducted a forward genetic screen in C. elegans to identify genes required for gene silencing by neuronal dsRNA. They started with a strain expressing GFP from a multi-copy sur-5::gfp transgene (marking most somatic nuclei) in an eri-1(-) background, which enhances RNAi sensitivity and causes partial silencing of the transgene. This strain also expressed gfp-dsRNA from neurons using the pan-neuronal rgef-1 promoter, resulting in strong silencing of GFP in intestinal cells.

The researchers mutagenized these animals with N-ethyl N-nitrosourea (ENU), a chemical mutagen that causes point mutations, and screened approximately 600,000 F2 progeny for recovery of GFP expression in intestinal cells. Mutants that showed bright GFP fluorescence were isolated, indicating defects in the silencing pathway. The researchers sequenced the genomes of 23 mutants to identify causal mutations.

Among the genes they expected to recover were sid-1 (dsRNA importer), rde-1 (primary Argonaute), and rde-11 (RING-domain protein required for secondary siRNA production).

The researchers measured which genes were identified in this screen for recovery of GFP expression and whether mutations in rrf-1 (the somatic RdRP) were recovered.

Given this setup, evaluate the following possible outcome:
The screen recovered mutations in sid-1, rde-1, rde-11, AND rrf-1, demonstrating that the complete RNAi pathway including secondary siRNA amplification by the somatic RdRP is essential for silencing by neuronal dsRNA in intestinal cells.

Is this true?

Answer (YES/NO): NO